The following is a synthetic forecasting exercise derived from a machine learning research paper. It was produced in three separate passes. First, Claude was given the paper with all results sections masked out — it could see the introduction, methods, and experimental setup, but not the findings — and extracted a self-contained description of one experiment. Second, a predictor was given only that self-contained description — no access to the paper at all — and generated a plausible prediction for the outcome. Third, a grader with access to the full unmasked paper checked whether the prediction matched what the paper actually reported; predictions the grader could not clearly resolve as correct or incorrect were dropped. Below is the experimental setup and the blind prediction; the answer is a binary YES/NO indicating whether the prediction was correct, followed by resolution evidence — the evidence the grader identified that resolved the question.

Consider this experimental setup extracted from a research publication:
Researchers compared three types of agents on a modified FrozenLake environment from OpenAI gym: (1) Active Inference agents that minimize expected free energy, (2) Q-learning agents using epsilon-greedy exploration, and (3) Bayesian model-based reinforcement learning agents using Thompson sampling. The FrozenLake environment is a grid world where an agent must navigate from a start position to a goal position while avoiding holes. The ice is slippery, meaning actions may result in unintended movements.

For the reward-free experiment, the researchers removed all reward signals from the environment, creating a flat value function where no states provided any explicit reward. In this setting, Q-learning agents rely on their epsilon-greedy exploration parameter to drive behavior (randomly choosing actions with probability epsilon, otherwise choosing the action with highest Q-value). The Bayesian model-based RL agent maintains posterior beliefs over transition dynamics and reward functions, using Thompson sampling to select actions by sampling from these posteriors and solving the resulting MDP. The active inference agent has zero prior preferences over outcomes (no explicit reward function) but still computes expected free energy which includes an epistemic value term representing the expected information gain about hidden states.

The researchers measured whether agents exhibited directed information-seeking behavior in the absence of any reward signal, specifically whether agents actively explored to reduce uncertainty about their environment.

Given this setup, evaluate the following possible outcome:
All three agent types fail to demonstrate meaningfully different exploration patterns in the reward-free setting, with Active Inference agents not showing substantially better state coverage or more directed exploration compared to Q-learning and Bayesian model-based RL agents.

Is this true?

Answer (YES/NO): NO